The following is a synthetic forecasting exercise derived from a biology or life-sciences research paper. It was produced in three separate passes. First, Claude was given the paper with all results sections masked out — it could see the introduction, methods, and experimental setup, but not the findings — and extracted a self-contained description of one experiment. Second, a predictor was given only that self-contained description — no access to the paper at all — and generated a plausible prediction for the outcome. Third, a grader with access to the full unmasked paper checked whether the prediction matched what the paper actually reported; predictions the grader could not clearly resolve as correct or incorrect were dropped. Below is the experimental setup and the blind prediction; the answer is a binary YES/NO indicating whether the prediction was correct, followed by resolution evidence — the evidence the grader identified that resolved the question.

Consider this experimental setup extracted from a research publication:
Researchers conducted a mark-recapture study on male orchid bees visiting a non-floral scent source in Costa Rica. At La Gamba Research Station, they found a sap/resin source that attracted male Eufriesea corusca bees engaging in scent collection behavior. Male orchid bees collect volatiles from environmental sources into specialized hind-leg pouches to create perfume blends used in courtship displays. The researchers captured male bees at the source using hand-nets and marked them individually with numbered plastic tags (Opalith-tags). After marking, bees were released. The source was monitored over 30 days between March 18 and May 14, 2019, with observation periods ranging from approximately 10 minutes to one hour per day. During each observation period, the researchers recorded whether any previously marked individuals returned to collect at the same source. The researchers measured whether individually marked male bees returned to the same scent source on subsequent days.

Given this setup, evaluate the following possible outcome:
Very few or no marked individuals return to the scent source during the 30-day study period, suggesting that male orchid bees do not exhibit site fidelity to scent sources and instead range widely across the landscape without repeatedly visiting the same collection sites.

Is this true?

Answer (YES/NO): NO